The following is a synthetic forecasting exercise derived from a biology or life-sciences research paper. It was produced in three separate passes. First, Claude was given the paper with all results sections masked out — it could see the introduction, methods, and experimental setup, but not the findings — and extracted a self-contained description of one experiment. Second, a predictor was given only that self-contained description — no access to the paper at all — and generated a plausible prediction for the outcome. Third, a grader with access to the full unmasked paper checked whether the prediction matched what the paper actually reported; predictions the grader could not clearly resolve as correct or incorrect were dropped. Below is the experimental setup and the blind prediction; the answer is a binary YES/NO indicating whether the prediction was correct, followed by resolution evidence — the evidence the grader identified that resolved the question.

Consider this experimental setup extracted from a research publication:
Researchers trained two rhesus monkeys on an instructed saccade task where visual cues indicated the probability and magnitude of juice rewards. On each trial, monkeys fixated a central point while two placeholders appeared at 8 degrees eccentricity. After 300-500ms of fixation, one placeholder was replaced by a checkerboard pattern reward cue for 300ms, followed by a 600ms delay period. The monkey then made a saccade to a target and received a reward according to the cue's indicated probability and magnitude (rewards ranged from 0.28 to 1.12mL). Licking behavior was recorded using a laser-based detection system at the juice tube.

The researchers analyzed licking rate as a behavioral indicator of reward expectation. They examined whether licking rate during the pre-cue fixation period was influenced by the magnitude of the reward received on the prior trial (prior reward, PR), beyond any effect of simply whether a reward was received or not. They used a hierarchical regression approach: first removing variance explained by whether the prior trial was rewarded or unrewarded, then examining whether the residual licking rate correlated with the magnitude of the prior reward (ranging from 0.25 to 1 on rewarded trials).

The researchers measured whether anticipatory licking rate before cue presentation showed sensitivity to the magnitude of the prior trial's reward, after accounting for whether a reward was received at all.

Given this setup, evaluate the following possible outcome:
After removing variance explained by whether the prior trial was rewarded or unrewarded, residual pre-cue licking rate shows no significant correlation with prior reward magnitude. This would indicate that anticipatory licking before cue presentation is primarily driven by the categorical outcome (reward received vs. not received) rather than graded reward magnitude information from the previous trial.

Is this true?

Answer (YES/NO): NO